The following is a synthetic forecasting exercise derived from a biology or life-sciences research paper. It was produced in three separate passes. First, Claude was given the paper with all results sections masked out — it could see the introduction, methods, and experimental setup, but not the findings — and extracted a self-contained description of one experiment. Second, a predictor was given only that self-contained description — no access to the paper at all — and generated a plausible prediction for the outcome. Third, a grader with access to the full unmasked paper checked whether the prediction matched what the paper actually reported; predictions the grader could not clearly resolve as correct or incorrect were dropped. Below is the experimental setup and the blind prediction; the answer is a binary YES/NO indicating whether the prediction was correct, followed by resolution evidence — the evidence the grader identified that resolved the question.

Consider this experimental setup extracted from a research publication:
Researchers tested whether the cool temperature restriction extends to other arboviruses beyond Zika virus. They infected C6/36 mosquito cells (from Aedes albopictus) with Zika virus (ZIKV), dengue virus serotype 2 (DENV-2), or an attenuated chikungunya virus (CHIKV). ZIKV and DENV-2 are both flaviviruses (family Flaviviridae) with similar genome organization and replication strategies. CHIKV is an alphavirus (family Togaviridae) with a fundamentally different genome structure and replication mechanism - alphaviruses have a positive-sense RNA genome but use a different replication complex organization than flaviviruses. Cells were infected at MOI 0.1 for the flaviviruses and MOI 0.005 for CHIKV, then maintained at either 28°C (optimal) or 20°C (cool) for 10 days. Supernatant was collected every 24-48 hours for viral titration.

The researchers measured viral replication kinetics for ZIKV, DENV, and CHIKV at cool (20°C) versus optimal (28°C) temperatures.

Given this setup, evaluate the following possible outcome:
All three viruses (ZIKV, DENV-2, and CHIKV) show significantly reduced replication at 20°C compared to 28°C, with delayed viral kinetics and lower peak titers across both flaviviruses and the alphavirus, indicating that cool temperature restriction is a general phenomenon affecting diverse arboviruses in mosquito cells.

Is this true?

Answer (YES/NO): NO